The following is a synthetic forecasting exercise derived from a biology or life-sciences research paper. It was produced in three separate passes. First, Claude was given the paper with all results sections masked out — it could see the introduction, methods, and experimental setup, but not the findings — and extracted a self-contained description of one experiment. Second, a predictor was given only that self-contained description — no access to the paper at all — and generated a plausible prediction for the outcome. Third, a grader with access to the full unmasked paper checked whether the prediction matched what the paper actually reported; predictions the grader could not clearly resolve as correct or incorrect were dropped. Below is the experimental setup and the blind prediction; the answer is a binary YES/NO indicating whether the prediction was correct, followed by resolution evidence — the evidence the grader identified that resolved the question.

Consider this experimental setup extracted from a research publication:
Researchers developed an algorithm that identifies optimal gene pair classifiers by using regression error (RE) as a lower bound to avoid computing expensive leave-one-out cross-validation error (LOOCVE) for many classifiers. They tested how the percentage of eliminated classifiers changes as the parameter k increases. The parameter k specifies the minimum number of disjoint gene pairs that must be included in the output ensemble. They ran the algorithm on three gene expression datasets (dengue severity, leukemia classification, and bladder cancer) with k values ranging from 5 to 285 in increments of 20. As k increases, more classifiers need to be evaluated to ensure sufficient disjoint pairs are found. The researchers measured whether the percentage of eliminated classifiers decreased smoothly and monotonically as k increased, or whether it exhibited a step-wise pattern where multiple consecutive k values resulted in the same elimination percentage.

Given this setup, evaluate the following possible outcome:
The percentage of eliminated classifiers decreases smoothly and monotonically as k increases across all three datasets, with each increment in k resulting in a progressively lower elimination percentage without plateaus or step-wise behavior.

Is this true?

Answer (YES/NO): NO